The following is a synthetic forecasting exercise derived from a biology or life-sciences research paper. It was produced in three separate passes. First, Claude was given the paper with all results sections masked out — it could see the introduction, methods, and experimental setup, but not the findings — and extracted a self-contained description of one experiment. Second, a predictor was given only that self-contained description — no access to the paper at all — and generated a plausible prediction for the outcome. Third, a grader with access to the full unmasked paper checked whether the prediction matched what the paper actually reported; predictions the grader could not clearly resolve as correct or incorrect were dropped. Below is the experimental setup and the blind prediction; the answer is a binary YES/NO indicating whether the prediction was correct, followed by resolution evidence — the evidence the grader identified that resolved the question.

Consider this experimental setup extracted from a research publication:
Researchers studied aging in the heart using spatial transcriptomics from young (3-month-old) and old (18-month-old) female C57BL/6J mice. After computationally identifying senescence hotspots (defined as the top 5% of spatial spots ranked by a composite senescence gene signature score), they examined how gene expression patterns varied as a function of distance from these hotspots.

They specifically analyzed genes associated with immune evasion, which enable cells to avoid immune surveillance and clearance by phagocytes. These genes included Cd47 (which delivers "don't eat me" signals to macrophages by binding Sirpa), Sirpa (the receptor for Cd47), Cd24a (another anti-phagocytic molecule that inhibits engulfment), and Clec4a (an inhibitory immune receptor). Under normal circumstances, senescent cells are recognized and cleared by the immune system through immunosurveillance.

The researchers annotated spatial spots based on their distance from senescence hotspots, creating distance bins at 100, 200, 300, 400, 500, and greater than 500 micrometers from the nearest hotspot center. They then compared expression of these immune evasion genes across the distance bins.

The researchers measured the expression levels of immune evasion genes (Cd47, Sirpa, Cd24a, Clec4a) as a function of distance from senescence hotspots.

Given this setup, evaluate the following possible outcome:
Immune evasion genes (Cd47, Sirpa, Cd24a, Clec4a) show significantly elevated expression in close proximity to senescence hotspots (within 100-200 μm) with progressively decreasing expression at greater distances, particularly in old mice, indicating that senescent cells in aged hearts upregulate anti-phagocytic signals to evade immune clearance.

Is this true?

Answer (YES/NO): YES